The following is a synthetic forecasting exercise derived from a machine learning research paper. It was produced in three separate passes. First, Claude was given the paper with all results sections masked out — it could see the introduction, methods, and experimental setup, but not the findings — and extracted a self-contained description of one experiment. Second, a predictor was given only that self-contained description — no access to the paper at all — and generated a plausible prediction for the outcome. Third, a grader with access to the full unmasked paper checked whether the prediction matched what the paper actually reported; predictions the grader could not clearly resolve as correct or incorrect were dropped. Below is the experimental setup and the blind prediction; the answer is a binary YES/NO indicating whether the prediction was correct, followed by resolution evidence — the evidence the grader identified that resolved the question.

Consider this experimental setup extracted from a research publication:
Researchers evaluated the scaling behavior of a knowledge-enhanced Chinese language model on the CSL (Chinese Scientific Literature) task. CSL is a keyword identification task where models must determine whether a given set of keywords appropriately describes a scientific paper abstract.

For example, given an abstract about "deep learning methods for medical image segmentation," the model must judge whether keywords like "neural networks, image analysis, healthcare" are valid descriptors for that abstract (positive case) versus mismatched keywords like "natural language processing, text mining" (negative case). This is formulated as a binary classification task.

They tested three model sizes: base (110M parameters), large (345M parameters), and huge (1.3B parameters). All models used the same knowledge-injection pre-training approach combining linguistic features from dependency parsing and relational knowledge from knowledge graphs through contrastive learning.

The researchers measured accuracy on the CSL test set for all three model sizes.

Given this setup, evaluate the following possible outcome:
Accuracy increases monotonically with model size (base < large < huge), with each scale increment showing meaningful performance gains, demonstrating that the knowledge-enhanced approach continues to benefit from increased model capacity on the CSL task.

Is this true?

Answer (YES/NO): NO